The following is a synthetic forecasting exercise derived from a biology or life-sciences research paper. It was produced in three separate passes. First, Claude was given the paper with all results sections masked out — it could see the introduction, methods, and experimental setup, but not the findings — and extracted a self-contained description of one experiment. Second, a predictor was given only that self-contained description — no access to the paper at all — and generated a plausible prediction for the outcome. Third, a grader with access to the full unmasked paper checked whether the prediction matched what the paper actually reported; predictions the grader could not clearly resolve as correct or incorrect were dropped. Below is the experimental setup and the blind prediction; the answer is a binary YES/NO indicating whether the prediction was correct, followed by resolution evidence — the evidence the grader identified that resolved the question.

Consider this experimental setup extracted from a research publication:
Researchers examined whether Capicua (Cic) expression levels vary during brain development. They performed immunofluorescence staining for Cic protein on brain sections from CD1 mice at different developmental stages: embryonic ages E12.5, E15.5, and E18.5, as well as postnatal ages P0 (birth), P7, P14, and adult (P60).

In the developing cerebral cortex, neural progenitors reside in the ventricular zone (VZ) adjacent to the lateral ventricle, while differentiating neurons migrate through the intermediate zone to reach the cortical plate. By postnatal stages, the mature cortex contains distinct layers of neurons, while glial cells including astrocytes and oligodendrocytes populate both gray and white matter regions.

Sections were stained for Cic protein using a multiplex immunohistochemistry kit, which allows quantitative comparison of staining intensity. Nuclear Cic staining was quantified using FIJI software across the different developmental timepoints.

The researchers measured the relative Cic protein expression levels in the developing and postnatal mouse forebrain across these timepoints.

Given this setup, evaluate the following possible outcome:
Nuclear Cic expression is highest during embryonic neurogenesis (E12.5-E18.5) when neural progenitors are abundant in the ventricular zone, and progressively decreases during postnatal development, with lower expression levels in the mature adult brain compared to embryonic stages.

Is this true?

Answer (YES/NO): NO